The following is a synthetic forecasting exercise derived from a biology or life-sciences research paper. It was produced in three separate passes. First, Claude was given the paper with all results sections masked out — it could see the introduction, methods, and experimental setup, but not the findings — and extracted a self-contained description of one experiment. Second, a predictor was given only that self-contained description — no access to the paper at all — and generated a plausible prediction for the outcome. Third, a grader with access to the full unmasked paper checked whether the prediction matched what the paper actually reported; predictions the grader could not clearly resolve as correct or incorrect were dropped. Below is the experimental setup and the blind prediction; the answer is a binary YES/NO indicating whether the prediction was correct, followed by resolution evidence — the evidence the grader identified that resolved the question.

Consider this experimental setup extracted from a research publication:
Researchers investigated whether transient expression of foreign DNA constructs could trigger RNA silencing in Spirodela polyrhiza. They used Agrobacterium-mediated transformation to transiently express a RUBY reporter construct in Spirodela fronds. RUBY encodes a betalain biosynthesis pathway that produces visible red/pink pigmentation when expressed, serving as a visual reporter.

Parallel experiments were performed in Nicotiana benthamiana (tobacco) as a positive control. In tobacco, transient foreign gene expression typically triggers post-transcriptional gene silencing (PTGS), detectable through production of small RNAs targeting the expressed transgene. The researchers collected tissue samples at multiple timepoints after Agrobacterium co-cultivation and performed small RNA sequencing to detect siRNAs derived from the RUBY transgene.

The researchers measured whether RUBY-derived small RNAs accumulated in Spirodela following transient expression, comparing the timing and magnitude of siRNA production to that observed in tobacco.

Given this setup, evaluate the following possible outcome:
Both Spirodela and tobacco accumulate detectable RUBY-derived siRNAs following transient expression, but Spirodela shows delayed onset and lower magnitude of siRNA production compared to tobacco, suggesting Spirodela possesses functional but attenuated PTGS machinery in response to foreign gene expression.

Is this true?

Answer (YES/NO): NO